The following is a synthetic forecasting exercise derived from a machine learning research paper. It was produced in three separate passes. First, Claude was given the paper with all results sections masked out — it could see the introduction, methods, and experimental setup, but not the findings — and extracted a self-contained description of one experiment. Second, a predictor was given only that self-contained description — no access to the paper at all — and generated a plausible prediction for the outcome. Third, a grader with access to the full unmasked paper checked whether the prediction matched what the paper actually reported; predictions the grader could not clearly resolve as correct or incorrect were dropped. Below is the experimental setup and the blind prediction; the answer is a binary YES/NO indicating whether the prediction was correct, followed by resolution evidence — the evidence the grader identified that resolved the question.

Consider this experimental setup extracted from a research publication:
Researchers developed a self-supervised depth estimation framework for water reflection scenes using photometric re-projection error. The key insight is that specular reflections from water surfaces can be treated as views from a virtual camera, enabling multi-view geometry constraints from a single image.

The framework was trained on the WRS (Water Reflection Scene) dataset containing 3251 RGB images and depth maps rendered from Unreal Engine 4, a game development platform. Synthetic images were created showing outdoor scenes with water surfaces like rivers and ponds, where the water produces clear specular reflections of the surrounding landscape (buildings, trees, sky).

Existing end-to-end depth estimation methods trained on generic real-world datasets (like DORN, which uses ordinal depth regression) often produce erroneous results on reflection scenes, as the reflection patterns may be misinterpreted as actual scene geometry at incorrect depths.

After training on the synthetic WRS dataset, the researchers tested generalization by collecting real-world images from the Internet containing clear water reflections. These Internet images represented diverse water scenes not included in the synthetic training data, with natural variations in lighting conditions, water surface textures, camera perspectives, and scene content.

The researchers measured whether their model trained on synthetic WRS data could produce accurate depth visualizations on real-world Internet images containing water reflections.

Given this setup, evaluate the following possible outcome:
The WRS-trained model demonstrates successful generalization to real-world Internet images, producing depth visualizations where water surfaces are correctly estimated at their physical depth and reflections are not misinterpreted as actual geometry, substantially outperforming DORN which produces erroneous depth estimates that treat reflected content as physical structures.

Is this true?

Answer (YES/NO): NO